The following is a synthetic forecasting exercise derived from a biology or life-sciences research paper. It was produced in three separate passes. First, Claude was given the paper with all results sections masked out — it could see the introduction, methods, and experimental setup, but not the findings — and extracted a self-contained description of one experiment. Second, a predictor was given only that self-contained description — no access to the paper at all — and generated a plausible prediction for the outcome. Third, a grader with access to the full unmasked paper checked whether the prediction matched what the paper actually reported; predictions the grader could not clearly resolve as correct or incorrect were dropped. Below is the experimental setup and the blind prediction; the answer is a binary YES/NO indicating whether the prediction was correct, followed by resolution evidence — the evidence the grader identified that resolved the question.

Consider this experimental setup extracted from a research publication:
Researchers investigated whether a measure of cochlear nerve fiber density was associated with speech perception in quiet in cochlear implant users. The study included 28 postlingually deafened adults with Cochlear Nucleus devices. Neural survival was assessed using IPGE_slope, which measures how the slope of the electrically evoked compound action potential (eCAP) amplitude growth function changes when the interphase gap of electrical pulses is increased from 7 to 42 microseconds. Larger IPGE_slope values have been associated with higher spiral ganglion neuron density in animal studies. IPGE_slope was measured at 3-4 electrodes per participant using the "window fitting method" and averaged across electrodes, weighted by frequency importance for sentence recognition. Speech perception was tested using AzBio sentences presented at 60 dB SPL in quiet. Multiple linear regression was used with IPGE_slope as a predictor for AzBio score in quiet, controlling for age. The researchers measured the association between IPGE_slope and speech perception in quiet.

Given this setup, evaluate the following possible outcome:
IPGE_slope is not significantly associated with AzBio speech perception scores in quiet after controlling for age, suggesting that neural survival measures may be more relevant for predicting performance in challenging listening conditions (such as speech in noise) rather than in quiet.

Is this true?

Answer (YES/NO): NO